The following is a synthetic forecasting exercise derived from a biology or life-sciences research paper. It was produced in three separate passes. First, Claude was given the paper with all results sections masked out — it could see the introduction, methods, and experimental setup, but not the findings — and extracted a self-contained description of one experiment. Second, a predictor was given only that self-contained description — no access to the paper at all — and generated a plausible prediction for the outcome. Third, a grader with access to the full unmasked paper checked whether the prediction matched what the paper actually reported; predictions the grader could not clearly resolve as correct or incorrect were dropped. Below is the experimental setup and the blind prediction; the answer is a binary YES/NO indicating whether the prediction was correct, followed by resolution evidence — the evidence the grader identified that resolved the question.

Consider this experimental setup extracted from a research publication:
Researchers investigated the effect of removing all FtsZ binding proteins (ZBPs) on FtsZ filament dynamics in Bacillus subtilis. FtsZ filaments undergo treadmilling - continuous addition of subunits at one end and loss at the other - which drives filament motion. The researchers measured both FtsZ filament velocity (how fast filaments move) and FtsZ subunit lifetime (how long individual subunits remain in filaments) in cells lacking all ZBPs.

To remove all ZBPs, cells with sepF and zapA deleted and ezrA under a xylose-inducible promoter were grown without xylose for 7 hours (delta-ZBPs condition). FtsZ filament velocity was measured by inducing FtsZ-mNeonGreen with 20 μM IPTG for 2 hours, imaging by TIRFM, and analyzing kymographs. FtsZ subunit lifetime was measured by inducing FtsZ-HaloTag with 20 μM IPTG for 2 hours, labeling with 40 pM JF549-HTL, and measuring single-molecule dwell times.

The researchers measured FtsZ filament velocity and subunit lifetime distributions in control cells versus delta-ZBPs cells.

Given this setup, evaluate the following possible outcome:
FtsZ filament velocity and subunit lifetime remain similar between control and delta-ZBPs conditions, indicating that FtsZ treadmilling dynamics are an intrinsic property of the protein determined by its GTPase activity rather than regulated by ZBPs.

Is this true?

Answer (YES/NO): YES